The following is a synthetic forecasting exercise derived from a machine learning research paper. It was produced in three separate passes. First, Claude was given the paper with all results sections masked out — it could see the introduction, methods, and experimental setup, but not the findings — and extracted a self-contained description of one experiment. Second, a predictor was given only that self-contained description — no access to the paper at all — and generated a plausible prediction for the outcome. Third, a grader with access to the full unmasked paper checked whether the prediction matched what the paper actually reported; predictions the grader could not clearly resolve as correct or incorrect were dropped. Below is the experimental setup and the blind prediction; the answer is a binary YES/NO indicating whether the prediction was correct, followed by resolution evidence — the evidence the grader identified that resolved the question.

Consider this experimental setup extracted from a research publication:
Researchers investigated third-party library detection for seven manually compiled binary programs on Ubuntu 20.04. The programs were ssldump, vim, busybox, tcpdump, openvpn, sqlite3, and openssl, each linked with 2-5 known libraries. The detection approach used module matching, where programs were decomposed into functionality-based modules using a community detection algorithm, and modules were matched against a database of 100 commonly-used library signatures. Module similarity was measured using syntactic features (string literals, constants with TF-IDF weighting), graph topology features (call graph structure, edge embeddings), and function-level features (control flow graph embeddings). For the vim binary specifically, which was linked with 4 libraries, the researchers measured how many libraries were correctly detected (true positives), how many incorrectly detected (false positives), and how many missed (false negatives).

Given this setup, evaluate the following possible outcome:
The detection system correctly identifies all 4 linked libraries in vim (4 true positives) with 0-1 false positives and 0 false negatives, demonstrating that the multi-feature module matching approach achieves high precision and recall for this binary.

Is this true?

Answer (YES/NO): NO